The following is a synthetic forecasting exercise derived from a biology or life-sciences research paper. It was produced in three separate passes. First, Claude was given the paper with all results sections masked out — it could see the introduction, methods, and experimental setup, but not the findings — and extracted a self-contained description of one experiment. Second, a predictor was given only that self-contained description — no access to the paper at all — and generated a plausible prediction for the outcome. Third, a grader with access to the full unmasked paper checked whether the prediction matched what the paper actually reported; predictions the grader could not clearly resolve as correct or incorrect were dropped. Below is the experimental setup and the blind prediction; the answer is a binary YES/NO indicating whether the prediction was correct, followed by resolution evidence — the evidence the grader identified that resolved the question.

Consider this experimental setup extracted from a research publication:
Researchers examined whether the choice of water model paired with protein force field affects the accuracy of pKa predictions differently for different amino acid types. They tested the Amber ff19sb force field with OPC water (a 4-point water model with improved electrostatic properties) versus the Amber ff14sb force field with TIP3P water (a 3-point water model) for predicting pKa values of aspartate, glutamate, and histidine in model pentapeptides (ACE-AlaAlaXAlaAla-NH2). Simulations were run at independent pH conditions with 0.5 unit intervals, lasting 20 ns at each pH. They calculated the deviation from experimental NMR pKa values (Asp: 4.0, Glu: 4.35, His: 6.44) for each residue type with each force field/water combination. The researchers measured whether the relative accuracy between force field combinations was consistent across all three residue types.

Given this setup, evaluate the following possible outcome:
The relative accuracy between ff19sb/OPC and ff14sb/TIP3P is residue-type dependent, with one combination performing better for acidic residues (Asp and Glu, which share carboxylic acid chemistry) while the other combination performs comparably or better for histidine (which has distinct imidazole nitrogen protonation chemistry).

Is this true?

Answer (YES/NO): YES